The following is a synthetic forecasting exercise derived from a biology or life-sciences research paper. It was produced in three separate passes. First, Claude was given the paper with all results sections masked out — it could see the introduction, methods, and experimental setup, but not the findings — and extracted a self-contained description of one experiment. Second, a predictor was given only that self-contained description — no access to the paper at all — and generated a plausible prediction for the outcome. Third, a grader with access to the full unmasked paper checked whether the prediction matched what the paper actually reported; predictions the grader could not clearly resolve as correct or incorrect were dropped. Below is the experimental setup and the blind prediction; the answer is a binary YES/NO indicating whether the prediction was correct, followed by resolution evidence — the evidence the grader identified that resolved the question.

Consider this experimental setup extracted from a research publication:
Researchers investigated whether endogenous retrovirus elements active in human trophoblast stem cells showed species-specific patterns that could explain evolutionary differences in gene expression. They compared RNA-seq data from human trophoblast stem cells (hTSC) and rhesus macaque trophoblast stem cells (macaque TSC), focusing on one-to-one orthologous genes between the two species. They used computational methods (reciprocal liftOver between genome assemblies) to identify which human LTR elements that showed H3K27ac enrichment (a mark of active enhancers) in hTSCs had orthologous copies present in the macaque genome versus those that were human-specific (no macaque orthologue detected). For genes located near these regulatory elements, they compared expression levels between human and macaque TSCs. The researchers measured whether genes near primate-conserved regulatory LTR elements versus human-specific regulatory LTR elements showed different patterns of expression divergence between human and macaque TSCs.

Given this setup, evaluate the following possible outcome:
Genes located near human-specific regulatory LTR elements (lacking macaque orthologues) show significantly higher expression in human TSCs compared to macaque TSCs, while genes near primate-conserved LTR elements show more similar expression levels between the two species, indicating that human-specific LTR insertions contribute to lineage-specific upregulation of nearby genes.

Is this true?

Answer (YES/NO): YES